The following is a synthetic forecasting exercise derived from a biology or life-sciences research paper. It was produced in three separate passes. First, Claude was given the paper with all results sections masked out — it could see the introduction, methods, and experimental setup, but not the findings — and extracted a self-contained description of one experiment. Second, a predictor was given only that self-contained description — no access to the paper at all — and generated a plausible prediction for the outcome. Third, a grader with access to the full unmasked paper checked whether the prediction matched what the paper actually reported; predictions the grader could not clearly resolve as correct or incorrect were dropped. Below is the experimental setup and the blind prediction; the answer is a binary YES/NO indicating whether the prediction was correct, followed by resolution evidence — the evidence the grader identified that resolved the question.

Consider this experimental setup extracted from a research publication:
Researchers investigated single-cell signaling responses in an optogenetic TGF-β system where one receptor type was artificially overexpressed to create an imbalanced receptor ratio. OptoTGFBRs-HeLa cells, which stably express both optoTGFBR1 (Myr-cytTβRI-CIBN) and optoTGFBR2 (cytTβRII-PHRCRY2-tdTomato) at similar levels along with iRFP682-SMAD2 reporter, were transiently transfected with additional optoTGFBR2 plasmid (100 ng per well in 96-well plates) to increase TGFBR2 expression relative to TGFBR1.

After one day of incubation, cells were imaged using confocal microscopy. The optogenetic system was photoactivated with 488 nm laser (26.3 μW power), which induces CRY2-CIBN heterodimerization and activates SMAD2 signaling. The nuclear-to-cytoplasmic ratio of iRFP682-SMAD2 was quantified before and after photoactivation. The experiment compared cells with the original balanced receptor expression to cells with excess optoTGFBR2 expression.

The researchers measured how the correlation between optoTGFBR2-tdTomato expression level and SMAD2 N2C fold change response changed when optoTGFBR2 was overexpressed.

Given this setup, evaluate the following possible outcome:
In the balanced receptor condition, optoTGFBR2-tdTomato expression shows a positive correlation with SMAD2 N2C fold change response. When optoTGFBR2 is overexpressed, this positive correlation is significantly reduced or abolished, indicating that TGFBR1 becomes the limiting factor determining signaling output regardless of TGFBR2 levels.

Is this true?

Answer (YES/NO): YES